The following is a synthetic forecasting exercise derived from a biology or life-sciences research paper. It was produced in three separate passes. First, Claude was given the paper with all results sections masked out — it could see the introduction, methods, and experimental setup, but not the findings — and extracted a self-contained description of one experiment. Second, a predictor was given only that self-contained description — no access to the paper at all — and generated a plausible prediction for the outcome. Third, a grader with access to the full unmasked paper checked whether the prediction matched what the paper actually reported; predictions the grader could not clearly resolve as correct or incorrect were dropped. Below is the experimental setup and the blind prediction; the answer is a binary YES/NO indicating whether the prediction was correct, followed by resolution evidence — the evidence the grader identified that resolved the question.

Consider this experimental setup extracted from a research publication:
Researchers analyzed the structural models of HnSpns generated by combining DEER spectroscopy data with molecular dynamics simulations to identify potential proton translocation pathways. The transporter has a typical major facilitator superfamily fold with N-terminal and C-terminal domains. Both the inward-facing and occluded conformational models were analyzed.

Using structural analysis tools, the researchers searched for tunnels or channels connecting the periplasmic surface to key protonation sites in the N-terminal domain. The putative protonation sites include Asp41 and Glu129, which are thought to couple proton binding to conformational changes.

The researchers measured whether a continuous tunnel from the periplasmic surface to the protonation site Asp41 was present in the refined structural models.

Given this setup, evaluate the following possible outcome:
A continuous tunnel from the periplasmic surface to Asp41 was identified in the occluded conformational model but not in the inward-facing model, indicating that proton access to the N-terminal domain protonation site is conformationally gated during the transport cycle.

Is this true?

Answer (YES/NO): NO